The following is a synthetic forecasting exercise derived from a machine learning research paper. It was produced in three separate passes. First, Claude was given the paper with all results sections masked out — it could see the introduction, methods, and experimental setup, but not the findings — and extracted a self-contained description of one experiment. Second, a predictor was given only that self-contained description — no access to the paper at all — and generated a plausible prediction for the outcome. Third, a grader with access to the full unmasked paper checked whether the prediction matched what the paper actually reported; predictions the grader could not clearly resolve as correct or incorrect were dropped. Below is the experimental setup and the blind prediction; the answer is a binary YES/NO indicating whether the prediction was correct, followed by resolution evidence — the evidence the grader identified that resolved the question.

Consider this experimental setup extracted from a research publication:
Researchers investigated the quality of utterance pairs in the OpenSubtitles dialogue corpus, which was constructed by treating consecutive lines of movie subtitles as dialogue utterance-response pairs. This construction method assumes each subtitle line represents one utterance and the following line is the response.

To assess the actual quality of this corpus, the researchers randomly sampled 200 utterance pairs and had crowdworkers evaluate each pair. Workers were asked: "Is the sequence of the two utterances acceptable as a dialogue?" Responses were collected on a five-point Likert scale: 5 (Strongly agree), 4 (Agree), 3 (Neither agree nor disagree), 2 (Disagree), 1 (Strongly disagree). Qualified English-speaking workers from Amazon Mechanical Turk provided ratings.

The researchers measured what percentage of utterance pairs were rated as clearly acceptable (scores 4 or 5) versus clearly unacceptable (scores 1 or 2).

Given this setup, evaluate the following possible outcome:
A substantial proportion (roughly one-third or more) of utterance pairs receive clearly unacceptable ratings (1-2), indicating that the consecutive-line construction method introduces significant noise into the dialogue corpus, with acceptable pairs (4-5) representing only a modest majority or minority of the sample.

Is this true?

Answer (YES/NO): NO